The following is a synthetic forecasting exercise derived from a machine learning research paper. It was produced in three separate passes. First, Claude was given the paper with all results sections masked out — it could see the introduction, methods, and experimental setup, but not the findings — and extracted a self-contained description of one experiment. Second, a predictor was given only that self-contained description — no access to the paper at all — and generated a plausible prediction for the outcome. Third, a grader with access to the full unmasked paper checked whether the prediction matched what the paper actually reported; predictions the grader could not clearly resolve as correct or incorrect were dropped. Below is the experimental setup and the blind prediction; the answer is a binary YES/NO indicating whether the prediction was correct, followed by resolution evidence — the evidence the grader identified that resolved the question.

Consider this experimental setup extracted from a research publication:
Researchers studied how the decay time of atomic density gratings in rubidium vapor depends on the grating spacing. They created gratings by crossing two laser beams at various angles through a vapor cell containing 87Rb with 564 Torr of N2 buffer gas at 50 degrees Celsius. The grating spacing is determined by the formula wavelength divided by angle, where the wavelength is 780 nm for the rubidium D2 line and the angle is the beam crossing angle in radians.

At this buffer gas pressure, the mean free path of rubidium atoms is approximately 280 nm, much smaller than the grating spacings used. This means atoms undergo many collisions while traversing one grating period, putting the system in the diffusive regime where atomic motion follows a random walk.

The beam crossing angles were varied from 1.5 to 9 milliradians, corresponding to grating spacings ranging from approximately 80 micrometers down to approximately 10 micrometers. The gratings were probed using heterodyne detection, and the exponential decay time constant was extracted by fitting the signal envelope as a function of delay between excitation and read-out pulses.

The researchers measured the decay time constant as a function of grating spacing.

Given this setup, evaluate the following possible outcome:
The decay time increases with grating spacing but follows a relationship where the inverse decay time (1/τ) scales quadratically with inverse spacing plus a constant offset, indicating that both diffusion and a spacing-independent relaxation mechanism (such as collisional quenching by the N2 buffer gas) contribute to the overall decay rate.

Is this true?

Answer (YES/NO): NO